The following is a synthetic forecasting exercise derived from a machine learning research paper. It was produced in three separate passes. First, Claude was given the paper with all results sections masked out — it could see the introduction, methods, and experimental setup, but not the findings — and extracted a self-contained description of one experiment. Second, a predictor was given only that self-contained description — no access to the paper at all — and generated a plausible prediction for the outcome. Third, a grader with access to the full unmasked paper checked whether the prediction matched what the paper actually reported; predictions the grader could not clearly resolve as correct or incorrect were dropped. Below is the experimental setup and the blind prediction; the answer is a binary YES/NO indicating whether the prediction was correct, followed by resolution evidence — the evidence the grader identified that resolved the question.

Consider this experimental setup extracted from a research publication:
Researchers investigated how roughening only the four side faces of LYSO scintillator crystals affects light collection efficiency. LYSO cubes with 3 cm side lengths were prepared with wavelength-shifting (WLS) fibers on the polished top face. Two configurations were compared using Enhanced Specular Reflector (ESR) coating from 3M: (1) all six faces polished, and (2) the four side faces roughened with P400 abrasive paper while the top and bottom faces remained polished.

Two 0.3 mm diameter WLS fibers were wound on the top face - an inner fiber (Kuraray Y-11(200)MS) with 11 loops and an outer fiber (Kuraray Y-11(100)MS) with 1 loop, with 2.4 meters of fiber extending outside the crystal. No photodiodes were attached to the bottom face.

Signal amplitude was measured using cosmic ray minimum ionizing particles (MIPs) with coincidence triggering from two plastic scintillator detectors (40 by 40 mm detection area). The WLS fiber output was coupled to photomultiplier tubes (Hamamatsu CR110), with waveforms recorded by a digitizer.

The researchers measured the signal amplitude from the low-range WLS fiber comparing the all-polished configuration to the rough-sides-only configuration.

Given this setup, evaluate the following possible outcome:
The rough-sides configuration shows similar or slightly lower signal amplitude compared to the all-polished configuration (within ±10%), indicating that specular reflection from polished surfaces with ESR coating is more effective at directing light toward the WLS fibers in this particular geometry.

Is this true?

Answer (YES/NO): NO